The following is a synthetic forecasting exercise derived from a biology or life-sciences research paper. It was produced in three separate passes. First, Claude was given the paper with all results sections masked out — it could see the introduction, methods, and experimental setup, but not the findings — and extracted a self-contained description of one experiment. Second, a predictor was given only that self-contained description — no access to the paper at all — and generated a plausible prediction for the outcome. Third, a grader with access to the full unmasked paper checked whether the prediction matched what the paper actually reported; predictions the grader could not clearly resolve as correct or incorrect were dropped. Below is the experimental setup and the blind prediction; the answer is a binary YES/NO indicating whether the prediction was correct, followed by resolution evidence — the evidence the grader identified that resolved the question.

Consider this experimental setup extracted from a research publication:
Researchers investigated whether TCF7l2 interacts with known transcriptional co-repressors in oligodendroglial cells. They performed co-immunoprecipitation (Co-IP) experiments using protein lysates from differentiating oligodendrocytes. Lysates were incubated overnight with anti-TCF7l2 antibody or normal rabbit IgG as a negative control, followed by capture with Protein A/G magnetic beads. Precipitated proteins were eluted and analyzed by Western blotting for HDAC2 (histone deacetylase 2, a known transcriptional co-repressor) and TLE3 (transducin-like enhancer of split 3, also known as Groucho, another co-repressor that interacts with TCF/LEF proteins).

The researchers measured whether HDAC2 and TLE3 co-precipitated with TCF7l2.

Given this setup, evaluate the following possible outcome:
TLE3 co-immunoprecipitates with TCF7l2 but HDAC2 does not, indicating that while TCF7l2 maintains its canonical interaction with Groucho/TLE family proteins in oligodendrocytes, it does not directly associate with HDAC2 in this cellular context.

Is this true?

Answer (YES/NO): NO